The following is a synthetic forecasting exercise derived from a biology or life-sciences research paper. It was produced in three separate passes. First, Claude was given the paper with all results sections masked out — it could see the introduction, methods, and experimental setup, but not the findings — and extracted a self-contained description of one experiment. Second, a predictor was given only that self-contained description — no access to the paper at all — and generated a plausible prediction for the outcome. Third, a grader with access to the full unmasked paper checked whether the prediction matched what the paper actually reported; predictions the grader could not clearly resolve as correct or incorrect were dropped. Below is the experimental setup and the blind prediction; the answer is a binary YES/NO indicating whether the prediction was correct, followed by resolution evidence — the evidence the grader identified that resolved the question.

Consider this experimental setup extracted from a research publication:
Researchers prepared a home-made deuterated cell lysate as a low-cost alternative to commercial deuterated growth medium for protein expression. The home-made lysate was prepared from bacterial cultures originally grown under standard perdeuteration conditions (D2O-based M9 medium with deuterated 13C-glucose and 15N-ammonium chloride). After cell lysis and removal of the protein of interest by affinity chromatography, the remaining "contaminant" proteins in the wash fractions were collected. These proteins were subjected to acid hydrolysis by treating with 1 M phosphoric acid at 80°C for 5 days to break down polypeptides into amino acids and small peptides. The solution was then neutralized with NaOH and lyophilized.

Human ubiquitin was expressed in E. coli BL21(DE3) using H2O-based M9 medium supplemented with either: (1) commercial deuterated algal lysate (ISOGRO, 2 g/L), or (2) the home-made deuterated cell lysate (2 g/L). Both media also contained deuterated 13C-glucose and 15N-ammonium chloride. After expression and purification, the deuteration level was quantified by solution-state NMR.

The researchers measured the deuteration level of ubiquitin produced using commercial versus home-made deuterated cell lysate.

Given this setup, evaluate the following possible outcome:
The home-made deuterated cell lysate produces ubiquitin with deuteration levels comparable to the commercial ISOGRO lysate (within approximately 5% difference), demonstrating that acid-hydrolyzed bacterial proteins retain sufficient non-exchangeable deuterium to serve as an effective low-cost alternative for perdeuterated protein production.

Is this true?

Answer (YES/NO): YES